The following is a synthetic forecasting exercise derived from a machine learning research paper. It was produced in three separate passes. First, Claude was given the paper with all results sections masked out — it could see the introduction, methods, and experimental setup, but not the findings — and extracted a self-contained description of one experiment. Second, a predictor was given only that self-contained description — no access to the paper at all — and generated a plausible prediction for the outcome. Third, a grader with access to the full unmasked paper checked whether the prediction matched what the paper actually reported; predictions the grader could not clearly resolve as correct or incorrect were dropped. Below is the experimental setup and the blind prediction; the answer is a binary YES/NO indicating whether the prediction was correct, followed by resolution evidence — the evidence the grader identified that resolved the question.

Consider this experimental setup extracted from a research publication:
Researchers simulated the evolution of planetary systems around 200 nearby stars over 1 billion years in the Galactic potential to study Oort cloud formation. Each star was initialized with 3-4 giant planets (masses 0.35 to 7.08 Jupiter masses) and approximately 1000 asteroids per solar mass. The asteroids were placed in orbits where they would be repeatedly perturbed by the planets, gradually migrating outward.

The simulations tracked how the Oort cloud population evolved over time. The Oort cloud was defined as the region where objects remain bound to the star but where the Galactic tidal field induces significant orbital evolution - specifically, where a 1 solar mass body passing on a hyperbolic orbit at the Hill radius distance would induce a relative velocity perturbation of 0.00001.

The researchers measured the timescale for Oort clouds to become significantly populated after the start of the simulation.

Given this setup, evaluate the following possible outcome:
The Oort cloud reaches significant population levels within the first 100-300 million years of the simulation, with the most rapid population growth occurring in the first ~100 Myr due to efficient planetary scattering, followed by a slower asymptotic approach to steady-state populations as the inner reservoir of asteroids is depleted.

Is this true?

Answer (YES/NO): NO